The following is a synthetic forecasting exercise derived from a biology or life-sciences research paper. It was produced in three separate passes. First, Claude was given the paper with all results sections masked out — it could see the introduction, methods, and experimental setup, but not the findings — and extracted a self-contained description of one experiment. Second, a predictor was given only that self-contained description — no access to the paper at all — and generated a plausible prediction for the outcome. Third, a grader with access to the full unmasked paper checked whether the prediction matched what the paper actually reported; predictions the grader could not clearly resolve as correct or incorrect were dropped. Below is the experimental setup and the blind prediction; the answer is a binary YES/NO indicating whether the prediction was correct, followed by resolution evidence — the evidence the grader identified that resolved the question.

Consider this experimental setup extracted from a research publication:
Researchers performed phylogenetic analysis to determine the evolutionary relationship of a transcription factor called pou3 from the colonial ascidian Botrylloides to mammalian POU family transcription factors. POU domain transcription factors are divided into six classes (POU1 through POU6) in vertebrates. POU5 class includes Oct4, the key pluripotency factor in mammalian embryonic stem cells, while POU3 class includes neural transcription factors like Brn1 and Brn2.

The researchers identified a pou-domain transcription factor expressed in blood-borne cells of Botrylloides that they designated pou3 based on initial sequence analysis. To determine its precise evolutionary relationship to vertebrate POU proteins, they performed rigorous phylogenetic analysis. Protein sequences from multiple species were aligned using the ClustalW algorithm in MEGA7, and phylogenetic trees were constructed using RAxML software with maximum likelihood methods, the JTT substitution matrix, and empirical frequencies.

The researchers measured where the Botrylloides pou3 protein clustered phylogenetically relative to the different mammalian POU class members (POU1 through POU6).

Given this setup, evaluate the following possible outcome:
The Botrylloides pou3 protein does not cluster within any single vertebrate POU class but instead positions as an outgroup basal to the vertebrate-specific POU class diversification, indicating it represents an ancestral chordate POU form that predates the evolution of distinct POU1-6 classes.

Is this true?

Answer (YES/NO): NO